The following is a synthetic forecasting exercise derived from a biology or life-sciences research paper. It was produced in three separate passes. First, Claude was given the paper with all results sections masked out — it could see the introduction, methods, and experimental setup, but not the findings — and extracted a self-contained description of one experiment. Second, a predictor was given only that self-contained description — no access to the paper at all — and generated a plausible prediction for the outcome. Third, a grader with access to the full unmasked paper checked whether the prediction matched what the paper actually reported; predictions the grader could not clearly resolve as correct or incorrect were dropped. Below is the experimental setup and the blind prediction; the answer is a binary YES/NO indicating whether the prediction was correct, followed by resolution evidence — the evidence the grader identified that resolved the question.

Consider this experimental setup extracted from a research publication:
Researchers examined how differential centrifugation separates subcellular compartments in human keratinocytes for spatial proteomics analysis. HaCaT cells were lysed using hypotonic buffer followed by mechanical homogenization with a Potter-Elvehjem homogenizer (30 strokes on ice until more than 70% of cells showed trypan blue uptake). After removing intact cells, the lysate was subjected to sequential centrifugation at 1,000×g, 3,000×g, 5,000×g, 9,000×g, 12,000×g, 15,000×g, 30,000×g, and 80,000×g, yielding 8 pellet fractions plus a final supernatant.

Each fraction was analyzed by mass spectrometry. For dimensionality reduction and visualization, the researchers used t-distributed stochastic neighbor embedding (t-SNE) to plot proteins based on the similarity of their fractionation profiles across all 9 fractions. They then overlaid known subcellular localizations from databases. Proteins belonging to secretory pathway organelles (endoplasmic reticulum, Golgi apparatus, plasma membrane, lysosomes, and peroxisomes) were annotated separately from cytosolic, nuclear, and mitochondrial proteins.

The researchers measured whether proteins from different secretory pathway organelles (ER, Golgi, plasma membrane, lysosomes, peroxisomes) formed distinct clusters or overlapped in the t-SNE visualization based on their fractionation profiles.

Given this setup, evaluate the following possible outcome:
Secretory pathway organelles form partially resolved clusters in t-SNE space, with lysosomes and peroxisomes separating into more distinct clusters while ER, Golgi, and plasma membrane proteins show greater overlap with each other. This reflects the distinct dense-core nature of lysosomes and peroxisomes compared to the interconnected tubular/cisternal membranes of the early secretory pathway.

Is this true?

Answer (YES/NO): NO